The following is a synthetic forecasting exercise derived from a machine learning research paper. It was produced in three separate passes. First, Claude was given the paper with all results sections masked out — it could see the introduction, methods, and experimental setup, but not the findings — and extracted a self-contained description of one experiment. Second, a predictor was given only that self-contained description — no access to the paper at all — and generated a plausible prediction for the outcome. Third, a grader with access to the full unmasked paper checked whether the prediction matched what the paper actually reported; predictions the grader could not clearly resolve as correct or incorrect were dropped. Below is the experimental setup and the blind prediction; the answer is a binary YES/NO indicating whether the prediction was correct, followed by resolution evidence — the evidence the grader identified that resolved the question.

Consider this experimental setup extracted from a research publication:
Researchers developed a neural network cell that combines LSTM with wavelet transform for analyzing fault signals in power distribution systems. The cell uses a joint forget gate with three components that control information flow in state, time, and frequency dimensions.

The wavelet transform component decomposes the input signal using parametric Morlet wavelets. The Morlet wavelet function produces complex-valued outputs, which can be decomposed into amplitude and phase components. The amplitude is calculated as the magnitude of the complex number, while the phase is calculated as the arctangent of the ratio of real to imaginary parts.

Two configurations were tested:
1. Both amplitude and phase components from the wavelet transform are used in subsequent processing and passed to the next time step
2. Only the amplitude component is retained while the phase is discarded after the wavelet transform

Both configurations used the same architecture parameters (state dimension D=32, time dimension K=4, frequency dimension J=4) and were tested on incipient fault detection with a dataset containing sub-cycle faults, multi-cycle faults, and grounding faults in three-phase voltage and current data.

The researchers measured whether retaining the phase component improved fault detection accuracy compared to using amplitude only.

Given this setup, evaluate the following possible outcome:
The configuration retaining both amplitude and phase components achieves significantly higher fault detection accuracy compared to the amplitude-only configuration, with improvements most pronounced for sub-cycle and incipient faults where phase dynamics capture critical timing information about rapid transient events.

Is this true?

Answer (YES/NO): NO